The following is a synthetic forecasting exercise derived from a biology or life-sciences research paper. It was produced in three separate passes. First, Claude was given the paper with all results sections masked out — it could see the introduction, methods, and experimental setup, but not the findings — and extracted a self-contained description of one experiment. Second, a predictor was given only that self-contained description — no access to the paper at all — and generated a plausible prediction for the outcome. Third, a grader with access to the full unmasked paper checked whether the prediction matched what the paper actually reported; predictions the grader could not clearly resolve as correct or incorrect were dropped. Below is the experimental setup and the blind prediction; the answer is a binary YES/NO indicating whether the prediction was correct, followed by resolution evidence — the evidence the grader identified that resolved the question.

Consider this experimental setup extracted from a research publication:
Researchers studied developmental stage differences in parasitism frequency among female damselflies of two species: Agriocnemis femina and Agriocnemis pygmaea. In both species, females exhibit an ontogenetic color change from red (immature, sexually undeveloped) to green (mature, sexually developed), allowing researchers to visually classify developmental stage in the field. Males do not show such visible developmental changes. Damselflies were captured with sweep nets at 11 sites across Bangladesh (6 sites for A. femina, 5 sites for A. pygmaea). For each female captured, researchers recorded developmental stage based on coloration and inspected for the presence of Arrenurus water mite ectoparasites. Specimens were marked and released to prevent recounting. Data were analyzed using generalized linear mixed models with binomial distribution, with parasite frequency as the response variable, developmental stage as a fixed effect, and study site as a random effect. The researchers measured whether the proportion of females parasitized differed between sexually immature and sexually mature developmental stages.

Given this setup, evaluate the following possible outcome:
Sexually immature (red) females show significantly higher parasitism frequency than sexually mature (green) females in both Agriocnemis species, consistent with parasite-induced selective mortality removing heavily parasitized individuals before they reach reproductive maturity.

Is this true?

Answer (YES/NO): YES